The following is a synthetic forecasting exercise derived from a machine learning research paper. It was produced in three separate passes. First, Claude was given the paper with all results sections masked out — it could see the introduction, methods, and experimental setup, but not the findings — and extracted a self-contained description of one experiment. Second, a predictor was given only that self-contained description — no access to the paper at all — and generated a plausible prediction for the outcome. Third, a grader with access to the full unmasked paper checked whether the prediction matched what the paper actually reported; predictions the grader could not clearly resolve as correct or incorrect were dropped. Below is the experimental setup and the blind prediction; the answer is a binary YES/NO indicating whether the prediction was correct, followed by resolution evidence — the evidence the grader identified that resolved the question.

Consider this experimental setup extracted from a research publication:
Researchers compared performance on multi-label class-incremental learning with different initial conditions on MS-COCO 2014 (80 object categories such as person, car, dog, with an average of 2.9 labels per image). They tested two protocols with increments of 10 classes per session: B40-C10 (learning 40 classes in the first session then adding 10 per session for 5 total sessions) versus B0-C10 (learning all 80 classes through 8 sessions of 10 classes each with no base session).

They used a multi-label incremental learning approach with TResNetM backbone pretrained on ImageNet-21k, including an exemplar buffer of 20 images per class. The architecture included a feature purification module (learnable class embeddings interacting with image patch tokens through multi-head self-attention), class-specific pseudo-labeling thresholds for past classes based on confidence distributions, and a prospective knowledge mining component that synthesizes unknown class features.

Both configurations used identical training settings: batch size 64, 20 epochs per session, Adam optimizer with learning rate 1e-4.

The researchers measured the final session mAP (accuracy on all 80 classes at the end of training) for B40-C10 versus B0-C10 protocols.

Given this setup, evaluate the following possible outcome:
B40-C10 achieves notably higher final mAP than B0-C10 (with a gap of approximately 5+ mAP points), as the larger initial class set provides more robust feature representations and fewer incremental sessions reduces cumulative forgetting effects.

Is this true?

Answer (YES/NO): NO